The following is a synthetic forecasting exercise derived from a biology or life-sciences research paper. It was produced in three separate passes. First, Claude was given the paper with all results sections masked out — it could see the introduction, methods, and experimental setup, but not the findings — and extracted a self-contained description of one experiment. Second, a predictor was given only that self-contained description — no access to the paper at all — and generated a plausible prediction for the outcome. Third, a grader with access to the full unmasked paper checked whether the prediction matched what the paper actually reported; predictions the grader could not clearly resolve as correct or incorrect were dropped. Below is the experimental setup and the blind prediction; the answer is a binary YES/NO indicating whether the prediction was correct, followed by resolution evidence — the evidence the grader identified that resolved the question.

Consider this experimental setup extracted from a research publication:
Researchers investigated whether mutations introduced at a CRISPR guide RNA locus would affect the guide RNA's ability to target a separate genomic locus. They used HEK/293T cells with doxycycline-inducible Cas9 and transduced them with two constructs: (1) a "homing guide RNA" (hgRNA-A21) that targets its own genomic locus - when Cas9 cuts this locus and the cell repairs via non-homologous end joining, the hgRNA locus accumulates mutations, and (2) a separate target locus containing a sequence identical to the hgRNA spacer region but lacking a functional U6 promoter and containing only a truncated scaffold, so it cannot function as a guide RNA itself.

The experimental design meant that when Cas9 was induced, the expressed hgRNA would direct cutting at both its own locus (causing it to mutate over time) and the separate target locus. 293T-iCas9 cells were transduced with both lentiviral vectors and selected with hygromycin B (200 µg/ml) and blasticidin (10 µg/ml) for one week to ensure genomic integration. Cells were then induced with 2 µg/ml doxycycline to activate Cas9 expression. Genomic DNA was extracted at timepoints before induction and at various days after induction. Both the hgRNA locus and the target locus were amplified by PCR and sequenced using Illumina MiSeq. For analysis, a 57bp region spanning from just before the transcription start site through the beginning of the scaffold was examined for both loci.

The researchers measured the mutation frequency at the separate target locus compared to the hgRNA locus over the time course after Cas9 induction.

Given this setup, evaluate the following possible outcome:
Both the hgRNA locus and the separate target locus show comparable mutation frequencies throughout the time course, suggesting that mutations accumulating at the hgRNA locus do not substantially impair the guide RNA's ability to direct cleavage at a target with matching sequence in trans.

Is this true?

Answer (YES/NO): NO